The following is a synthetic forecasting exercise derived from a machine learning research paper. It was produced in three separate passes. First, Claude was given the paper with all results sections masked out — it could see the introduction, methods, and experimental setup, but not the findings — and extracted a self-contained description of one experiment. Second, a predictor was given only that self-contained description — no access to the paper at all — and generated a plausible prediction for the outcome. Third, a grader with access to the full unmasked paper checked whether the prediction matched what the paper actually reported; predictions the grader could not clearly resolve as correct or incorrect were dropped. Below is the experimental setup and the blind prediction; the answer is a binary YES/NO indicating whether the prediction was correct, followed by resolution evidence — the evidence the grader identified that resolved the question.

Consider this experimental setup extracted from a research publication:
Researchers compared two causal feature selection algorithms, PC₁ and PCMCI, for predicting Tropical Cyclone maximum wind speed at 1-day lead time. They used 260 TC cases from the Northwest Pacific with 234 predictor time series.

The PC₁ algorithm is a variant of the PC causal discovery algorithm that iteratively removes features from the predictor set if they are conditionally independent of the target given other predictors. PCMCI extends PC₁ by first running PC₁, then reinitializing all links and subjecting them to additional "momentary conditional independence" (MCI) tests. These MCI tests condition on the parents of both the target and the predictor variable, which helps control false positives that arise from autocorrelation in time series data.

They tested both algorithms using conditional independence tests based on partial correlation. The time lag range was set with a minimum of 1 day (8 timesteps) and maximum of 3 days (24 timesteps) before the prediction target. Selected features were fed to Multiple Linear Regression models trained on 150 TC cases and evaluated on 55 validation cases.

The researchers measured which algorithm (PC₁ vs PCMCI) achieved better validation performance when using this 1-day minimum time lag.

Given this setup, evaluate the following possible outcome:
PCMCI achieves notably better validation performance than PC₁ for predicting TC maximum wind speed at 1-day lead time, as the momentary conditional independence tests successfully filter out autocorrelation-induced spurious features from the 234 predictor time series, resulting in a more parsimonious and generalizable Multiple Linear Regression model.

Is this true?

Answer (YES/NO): NO